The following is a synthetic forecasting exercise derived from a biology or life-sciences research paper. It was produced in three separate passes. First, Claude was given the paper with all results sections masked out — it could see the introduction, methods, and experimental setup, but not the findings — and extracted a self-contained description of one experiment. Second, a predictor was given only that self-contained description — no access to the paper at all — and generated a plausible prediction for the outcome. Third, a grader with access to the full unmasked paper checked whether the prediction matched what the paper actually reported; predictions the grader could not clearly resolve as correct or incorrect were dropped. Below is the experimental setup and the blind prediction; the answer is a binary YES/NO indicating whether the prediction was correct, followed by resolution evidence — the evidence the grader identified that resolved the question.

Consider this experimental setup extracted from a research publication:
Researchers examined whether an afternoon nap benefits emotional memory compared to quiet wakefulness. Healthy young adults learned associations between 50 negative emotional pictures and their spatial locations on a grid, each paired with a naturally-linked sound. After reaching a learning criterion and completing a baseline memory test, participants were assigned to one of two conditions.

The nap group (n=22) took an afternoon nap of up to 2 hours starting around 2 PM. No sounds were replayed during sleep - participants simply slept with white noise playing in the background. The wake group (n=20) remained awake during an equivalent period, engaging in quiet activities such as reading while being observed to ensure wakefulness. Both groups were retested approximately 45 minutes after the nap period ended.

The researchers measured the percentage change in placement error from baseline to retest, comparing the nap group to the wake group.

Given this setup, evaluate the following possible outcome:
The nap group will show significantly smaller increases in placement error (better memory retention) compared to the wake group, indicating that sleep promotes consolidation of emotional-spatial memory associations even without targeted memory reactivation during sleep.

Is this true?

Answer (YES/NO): NO